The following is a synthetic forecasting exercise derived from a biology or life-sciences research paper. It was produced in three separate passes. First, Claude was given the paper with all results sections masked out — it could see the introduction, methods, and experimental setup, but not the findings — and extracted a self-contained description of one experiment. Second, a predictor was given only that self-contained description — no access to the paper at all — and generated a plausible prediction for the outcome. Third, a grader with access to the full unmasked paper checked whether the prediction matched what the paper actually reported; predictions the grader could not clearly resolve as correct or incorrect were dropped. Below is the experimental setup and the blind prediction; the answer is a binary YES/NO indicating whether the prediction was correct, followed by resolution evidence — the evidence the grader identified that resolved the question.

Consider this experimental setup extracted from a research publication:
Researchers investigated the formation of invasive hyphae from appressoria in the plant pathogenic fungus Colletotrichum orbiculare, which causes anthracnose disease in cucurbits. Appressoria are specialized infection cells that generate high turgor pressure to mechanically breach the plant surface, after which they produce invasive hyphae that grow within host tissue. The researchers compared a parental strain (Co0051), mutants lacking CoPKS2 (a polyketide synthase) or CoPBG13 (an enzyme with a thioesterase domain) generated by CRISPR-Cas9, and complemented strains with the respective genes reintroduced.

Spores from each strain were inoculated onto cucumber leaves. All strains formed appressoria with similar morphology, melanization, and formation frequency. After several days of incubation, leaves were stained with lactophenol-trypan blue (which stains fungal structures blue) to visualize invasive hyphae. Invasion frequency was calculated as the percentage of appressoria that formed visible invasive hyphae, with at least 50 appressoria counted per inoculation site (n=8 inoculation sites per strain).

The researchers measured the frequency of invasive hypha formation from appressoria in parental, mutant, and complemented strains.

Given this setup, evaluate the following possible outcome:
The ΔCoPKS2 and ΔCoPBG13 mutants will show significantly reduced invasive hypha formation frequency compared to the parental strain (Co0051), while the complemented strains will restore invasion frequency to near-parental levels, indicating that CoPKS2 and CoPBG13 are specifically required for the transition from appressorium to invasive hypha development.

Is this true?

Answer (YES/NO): YES